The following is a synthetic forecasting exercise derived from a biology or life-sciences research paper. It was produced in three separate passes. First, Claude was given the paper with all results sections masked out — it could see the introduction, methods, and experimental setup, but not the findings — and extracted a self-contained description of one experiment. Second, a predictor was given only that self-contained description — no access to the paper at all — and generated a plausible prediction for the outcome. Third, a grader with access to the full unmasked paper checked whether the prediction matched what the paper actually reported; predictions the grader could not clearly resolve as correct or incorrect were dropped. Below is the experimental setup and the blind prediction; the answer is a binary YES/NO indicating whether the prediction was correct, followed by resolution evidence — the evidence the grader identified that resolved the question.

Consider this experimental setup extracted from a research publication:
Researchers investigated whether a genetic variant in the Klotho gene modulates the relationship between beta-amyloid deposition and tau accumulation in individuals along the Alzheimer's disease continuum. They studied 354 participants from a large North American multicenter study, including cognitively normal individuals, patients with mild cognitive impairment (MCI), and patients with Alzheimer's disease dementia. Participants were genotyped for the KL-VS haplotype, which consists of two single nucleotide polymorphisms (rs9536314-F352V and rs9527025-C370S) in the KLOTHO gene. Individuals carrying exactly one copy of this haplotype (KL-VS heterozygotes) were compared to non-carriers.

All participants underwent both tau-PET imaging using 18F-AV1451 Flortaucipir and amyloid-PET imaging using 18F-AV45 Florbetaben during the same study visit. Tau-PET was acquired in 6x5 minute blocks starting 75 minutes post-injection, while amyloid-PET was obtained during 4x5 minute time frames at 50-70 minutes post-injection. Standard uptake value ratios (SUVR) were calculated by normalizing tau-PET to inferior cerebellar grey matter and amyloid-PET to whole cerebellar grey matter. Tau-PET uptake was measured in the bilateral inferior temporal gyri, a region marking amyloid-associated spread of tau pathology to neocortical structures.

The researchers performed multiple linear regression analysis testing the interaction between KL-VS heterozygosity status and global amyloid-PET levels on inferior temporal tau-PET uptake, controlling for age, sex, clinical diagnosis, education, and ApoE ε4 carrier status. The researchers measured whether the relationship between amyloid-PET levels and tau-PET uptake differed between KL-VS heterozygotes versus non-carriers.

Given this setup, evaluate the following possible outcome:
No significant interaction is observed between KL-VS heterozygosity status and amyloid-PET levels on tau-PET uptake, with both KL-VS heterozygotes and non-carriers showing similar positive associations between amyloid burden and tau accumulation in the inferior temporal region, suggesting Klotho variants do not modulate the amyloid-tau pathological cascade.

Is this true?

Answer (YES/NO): NO